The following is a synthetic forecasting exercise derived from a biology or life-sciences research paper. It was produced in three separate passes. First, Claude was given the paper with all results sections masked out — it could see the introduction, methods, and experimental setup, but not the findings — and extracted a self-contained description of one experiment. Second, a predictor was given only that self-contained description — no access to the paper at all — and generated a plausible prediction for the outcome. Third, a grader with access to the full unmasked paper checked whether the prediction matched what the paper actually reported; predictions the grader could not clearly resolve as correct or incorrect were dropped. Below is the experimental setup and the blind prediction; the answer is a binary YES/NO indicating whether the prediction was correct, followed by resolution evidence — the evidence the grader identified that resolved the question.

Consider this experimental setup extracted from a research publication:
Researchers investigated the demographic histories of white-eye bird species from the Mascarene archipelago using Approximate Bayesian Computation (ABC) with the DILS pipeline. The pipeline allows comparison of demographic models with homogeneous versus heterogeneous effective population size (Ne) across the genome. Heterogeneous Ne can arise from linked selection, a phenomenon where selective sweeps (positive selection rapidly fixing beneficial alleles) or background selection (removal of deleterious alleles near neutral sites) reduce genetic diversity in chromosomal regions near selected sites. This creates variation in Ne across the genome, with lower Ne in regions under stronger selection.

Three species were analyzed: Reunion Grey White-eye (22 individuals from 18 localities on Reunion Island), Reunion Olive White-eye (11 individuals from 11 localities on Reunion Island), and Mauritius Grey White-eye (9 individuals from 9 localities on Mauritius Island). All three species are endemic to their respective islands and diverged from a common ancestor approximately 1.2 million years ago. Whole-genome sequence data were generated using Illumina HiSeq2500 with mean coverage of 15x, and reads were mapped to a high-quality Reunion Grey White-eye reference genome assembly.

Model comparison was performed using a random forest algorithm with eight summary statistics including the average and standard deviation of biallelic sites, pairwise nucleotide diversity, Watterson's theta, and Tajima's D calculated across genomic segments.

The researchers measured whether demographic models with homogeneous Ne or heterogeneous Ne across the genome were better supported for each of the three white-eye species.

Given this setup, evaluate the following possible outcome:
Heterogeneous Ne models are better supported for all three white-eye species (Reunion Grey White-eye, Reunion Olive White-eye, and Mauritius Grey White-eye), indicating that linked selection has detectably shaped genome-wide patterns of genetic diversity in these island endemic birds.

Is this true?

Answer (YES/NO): YES